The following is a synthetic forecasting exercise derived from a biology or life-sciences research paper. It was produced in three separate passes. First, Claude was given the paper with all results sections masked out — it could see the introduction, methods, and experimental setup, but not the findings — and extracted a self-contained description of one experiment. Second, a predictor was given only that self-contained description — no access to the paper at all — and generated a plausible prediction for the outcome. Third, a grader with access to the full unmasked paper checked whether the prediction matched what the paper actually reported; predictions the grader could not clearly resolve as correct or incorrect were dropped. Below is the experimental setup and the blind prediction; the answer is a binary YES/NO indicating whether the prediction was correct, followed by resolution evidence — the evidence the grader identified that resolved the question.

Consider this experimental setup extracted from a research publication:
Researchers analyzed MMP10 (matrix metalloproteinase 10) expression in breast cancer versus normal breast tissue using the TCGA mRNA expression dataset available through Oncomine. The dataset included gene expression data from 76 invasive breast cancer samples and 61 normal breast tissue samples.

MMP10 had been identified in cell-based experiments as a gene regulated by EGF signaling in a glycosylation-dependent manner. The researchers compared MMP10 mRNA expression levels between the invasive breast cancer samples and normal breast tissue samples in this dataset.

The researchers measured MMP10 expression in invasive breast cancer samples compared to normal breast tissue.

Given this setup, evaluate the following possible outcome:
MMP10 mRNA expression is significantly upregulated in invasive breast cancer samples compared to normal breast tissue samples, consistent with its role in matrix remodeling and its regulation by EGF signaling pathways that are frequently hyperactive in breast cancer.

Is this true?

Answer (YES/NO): YES